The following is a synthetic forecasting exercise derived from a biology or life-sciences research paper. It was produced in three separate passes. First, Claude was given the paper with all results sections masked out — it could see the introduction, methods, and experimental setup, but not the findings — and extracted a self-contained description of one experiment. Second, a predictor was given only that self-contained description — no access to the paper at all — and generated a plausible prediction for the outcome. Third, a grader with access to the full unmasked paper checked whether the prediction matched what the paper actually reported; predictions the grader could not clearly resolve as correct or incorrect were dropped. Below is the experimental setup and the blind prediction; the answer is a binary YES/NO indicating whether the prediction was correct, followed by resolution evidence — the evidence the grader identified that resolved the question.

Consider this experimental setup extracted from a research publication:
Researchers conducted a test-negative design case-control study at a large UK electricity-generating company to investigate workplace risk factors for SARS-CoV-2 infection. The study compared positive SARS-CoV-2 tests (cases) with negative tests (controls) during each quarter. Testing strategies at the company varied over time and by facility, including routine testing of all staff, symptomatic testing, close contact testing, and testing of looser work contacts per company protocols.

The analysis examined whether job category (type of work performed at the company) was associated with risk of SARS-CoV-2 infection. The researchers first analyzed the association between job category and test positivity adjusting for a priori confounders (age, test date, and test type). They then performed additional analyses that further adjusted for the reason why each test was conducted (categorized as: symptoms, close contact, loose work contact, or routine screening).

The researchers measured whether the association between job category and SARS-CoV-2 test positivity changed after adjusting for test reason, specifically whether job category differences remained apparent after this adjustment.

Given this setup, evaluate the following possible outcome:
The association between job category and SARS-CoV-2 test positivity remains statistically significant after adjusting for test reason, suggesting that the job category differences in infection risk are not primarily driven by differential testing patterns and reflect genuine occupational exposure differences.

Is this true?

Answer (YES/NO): NO